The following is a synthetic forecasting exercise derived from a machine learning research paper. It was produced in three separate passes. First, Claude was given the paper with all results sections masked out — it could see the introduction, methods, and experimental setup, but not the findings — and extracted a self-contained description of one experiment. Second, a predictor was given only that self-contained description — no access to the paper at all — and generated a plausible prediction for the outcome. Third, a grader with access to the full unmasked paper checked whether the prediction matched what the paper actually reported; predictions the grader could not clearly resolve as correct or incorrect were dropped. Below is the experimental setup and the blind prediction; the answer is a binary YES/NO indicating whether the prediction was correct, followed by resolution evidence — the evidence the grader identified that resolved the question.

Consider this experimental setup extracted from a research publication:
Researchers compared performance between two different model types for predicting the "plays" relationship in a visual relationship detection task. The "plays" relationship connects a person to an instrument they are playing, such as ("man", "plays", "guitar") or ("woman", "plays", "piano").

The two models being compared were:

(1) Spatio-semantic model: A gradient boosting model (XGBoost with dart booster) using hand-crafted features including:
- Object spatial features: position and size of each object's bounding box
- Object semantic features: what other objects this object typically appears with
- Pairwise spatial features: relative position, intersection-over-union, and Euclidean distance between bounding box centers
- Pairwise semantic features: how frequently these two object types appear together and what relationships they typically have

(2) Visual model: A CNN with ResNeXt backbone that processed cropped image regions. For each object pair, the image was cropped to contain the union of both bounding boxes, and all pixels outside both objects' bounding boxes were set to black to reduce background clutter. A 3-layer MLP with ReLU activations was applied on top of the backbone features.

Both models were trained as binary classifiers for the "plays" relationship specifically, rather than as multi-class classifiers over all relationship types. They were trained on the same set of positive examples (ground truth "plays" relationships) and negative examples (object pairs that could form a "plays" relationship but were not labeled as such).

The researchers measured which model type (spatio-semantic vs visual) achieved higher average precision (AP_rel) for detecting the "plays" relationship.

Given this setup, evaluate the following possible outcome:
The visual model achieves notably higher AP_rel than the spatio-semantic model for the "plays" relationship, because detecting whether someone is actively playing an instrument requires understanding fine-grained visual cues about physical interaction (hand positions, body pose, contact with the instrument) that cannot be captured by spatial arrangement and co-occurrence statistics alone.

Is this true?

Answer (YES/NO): YES